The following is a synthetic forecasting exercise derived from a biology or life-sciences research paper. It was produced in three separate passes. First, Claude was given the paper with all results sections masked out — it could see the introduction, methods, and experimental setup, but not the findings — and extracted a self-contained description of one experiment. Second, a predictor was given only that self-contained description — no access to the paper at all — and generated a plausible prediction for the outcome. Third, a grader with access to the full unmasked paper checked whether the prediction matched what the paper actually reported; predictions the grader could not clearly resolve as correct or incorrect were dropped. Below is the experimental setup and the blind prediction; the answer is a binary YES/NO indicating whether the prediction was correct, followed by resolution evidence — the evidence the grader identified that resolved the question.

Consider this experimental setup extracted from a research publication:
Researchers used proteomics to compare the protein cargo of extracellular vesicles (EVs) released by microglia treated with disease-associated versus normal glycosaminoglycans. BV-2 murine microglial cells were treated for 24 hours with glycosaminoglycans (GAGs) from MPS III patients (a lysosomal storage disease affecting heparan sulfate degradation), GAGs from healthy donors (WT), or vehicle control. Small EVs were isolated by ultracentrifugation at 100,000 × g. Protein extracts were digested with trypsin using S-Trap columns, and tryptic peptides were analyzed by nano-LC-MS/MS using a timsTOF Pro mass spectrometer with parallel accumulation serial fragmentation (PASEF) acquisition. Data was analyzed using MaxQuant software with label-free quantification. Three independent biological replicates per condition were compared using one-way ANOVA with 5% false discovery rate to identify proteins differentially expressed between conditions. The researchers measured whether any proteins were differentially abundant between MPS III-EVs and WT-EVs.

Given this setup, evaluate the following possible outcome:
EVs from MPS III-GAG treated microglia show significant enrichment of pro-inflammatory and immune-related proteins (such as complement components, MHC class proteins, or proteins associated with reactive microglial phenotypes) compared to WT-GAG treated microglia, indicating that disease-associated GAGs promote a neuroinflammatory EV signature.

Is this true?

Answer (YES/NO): YES